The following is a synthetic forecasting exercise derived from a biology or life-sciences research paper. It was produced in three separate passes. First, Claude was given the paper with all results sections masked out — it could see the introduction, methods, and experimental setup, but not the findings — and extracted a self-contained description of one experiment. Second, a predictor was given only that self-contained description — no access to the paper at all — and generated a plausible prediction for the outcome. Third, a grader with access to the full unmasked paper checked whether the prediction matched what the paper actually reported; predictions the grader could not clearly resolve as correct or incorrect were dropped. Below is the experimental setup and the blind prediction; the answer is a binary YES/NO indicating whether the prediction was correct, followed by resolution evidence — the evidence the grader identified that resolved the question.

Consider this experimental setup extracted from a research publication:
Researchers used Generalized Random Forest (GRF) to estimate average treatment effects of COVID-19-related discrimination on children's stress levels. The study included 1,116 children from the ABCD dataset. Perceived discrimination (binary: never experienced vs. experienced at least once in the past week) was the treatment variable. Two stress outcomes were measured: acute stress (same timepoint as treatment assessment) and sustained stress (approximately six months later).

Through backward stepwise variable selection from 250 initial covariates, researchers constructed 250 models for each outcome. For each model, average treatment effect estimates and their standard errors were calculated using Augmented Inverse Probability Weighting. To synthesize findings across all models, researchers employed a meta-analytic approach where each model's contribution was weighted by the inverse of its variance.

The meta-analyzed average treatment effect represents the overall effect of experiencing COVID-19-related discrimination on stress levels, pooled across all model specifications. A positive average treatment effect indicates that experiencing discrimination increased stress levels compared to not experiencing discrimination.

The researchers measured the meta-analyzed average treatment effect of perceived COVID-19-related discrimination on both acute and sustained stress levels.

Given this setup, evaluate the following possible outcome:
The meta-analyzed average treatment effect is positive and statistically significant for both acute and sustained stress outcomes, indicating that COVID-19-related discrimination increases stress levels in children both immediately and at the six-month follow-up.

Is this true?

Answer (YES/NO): YES